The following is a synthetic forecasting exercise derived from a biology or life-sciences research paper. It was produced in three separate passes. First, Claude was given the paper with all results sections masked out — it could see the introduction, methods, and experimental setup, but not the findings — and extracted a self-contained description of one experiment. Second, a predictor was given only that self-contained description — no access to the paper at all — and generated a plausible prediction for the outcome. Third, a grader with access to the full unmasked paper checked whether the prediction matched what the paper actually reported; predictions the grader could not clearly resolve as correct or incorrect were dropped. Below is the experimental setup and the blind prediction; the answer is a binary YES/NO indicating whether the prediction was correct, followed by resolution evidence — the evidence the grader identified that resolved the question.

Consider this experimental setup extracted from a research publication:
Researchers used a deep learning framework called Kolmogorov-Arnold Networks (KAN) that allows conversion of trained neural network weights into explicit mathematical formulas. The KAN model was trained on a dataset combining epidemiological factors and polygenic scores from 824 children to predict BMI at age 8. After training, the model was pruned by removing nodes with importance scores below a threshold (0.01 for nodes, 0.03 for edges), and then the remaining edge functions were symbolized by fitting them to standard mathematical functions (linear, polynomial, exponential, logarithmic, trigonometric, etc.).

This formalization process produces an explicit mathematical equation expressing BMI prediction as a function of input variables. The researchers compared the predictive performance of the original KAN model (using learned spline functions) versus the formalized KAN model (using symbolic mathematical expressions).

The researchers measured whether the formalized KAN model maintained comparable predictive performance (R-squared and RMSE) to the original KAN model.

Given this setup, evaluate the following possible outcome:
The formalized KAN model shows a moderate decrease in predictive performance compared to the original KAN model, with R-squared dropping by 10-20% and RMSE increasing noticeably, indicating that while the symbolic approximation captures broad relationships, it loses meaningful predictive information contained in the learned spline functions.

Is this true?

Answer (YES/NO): NO